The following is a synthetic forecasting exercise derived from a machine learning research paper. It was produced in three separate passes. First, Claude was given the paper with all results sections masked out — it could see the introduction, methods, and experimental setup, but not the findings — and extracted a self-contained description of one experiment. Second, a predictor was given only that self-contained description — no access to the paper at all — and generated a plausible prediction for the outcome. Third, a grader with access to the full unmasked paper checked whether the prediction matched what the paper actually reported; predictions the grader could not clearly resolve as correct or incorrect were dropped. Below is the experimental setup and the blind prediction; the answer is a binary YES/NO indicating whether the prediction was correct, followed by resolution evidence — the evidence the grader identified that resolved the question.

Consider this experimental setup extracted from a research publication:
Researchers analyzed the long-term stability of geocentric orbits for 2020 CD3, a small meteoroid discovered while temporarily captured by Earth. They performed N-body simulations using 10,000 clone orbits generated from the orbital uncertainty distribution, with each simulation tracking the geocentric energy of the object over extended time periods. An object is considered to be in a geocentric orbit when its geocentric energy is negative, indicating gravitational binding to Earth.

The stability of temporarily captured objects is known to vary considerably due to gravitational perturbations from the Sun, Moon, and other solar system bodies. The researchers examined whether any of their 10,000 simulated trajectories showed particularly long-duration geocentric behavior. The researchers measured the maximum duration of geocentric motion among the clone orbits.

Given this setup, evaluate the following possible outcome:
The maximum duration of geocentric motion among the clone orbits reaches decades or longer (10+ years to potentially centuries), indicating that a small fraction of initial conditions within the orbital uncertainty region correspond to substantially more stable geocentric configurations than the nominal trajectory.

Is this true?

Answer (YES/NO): YES